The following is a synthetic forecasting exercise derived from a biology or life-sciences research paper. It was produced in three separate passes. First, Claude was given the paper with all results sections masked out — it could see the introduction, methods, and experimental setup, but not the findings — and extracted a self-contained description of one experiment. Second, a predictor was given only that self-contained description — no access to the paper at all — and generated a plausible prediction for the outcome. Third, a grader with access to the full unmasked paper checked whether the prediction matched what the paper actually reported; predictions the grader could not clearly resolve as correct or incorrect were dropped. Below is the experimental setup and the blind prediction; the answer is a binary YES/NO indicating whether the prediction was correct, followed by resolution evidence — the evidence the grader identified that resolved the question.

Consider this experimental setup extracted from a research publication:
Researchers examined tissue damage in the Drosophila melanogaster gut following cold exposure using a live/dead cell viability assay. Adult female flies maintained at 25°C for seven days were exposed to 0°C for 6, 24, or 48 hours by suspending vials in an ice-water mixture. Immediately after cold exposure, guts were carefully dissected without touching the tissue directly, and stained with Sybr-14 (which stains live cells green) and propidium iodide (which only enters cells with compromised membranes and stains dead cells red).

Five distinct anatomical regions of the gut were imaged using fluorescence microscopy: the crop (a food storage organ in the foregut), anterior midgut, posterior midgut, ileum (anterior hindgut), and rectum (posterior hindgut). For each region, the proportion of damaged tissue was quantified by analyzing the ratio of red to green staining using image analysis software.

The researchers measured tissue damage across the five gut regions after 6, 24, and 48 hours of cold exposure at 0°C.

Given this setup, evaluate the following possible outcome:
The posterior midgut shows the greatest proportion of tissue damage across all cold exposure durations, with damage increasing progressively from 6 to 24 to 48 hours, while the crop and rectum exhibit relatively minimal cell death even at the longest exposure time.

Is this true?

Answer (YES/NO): NO